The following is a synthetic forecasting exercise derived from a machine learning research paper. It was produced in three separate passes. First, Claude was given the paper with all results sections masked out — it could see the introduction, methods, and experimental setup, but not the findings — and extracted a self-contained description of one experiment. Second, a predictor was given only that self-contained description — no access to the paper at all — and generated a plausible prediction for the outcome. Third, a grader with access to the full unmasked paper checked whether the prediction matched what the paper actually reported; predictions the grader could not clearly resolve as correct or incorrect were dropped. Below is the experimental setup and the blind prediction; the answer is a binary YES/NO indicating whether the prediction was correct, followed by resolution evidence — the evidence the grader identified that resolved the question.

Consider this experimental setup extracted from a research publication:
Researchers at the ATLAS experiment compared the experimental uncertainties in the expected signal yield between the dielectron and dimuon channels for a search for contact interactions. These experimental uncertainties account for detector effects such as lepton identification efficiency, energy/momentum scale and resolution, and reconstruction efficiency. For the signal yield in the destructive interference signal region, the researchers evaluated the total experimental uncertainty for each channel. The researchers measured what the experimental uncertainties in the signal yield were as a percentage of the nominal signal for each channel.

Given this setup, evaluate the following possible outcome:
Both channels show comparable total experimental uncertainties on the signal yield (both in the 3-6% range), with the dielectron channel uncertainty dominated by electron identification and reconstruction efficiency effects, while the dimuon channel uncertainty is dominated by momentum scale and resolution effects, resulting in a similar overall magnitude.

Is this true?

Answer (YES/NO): NO